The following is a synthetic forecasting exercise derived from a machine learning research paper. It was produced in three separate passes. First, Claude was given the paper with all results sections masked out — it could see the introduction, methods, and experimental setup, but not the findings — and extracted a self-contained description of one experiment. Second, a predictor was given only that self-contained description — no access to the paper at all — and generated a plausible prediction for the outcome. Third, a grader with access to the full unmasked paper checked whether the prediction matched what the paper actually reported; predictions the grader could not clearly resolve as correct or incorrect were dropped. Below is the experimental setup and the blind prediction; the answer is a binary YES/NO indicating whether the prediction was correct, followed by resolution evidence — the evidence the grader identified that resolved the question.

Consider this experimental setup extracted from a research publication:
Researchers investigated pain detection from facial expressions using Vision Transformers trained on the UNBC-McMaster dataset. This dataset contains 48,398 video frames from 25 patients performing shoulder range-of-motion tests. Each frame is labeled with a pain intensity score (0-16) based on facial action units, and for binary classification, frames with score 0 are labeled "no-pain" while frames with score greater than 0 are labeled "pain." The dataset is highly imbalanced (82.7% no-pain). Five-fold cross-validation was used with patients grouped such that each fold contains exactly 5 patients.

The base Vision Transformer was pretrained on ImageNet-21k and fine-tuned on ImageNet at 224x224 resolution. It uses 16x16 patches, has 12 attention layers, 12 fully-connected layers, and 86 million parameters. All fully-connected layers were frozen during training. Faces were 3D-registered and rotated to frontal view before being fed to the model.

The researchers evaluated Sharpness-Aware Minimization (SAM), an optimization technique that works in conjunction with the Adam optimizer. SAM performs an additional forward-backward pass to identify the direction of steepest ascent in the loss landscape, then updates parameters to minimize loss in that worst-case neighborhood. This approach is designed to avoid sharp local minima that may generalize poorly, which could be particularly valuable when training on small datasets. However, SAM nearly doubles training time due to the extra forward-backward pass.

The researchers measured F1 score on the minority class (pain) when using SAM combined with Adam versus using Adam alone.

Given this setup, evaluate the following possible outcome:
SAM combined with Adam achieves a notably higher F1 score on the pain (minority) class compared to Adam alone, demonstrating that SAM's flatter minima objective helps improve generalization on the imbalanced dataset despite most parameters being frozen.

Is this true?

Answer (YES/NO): NO